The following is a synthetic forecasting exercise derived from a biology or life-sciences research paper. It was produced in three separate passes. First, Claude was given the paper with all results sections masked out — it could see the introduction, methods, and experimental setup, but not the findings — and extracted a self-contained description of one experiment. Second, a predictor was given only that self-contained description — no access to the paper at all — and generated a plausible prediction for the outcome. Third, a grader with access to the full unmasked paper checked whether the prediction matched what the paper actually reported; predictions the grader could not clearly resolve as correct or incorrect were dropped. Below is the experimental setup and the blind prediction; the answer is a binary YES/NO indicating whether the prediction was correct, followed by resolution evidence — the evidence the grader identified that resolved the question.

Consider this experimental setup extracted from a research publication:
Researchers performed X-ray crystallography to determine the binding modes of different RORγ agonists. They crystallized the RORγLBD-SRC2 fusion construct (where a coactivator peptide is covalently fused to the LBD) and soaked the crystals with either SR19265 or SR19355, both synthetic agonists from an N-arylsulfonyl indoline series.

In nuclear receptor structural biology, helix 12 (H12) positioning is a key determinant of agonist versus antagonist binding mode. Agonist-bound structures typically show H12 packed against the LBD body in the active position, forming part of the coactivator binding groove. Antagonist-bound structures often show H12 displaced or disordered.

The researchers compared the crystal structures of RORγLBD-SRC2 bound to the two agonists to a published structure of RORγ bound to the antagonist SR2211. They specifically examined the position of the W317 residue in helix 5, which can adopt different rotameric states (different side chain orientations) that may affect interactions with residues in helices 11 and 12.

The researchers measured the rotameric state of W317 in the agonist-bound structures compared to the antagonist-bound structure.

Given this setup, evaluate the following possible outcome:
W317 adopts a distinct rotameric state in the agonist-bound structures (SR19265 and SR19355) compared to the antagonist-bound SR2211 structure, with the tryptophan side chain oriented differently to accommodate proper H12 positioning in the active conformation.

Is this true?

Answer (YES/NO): NO